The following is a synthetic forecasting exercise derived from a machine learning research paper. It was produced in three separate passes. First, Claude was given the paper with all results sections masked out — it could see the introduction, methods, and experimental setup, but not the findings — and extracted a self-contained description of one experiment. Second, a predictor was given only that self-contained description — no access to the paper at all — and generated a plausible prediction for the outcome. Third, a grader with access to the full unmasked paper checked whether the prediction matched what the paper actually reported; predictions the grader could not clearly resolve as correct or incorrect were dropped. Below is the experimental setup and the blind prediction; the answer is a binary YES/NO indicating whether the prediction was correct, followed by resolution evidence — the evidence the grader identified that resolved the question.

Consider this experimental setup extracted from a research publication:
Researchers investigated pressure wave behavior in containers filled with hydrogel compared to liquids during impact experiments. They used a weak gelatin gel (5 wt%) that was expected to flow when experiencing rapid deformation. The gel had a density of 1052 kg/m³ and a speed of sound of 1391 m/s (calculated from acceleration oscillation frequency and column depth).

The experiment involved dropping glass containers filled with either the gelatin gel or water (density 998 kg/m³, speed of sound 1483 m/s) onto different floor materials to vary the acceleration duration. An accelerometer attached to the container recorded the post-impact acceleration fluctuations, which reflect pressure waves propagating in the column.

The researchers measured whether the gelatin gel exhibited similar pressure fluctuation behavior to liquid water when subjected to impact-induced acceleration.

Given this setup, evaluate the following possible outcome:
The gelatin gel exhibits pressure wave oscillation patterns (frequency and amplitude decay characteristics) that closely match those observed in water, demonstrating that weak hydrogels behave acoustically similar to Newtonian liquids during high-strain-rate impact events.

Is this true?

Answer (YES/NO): YES